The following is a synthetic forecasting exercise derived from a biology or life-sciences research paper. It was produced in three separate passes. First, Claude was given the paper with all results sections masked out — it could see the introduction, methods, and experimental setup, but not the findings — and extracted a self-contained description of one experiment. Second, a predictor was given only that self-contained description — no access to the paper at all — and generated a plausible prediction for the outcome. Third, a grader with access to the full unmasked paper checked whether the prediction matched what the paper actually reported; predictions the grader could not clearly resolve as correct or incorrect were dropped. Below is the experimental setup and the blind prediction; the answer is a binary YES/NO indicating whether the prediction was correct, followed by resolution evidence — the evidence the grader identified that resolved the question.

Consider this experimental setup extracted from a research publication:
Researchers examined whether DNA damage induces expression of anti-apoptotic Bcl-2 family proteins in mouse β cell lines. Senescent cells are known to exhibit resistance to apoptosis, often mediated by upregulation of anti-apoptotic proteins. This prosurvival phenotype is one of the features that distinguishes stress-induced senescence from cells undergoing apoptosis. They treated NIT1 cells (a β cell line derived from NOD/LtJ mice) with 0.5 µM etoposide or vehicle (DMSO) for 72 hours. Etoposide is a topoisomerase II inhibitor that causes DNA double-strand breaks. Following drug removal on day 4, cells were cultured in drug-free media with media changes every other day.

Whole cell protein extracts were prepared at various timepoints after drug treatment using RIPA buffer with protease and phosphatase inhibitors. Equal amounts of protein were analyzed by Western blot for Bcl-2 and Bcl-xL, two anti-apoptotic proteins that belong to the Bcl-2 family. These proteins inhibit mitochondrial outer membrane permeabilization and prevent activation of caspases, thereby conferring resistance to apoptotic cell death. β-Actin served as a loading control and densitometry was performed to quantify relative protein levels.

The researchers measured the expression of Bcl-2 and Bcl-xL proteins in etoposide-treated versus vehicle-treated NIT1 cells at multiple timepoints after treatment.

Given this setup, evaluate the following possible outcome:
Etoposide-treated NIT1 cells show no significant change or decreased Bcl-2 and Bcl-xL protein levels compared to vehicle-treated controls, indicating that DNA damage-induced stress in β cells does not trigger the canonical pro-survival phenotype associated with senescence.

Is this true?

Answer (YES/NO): YES